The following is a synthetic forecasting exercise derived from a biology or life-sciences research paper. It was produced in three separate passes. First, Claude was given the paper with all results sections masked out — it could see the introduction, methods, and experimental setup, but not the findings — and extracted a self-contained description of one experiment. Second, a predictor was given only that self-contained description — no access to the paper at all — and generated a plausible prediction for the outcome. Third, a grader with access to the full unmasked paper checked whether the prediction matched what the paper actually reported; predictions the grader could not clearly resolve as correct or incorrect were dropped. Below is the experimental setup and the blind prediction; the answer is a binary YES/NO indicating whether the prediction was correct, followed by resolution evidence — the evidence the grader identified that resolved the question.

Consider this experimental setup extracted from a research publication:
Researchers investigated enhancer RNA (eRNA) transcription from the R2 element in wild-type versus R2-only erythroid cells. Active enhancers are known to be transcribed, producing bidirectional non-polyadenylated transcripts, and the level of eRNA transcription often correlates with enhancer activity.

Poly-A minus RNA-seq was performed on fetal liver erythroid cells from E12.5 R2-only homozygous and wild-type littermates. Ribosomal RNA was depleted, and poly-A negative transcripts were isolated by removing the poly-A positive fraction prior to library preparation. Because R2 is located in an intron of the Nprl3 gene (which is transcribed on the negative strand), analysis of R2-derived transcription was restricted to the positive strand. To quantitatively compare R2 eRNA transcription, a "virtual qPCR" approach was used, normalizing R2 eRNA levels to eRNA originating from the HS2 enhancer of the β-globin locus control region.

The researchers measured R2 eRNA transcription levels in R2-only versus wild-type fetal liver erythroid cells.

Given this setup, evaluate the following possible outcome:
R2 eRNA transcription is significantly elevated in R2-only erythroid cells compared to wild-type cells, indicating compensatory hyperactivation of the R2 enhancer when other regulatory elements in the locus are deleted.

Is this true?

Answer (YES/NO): NO